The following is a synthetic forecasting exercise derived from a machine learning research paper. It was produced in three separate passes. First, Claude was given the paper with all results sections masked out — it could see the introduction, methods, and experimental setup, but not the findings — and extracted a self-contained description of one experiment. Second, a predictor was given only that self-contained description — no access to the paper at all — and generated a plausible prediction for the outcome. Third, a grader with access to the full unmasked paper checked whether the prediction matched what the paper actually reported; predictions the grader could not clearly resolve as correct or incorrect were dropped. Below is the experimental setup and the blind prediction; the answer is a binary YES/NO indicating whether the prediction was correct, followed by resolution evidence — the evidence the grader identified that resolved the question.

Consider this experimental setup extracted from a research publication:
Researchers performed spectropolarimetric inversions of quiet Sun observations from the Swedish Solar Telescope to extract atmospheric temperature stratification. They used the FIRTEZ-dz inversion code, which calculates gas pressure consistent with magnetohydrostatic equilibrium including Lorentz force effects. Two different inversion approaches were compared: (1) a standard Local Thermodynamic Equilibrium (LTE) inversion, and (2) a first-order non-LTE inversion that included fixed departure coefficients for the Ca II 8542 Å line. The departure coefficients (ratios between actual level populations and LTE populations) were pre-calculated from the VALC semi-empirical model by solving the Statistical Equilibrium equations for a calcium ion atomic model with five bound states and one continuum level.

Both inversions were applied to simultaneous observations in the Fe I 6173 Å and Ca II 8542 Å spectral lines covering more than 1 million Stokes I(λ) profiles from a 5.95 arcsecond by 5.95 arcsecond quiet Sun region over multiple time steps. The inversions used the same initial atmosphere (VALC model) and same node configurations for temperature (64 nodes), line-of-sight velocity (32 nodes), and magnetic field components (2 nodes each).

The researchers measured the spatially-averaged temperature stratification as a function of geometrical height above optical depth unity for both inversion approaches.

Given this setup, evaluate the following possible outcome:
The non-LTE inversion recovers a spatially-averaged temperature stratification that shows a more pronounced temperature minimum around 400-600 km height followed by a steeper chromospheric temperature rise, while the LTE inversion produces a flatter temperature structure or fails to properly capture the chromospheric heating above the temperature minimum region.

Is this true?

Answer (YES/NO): YES